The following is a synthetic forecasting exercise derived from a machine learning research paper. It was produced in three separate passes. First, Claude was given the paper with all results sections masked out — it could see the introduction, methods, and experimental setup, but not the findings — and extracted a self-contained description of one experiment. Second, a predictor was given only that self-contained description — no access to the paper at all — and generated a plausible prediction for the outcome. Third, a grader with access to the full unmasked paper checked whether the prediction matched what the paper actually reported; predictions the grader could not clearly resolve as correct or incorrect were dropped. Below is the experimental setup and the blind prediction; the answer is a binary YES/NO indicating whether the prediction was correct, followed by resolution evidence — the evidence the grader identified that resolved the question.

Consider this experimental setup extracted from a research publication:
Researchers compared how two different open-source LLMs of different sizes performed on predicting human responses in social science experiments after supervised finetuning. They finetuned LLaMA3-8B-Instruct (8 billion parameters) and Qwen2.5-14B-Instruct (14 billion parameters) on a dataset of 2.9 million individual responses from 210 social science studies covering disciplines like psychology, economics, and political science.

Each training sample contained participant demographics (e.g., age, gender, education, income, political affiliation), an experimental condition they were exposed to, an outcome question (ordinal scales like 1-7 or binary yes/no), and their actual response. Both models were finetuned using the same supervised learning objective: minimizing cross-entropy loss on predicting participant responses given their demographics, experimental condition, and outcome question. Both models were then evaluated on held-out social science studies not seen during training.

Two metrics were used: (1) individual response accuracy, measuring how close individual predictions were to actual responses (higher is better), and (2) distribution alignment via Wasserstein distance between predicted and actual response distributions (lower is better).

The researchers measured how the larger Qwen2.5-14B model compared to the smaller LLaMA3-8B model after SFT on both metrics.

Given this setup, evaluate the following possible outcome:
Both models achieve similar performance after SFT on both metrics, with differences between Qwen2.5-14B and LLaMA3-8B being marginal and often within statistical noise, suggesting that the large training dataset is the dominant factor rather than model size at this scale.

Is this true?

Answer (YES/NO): NO